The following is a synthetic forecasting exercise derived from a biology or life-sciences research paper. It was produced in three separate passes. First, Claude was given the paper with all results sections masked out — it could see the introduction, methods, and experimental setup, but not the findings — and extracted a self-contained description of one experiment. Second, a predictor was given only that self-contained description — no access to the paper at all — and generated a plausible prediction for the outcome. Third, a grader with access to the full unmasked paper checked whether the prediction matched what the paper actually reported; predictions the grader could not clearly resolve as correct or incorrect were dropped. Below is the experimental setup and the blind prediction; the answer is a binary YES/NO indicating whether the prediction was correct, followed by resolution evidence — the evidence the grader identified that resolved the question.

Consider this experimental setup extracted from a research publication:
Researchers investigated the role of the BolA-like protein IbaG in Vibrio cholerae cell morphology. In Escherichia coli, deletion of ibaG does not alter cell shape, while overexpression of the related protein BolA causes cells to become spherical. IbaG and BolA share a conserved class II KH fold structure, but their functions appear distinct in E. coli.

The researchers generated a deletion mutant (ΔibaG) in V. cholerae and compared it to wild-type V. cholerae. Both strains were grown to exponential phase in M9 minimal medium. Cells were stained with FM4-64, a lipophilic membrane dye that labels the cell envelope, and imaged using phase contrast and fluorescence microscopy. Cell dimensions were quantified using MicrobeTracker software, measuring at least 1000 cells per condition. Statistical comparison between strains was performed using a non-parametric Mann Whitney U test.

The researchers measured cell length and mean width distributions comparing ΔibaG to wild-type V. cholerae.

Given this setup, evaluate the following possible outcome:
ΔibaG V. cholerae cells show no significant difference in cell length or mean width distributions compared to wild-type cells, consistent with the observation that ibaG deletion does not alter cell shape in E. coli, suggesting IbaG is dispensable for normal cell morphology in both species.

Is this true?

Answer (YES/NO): NO